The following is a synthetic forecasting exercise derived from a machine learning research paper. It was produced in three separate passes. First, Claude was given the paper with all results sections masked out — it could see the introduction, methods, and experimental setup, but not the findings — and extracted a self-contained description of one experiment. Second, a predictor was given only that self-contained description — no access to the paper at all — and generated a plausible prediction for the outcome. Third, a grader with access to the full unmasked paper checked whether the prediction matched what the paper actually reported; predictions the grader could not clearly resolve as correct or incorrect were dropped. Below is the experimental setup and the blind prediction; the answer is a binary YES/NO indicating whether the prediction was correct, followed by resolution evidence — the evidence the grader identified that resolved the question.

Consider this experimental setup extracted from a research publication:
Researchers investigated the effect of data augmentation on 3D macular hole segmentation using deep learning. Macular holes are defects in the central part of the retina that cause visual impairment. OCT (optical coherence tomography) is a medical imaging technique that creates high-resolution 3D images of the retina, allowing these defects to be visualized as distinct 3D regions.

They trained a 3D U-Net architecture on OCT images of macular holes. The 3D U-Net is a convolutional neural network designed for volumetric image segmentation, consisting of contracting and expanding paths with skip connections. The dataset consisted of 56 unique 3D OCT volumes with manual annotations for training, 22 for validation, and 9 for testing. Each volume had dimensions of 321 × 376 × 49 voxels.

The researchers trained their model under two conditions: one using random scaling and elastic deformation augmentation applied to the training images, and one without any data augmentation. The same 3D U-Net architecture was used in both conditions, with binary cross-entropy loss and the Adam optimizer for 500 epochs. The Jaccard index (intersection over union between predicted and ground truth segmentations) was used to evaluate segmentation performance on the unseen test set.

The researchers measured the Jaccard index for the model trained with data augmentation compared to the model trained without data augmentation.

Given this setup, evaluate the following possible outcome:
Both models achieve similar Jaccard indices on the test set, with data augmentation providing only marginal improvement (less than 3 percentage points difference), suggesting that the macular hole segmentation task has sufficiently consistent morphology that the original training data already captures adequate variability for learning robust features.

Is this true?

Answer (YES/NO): NO